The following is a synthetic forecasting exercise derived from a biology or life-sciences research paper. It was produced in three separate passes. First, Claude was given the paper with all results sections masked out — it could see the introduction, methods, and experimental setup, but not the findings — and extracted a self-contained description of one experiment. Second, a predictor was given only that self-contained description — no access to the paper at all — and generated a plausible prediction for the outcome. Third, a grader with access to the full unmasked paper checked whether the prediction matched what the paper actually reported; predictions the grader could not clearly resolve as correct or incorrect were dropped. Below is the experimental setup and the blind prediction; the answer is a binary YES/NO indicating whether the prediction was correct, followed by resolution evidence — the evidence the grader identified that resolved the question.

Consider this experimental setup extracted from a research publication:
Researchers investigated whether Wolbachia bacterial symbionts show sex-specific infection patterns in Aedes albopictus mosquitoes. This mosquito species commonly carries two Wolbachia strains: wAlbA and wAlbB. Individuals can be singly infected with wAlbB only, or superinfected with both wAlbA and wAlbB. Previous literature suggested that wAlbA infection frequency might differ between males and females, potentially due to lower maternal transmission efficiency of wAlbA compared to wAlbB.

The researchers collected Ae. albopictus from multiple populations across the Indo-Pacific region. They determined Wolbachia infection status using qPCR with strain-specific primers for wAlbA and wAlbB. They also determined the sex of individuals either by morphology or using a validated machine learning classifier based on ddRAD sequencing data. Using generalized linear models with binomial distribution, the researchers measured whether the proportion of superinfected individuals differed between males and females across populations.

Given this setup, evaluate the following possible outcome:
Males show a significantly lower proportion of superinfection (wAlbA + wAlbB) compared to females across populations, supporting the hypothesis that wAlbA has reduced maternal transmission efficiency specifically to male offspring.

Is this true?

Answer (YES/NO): NO